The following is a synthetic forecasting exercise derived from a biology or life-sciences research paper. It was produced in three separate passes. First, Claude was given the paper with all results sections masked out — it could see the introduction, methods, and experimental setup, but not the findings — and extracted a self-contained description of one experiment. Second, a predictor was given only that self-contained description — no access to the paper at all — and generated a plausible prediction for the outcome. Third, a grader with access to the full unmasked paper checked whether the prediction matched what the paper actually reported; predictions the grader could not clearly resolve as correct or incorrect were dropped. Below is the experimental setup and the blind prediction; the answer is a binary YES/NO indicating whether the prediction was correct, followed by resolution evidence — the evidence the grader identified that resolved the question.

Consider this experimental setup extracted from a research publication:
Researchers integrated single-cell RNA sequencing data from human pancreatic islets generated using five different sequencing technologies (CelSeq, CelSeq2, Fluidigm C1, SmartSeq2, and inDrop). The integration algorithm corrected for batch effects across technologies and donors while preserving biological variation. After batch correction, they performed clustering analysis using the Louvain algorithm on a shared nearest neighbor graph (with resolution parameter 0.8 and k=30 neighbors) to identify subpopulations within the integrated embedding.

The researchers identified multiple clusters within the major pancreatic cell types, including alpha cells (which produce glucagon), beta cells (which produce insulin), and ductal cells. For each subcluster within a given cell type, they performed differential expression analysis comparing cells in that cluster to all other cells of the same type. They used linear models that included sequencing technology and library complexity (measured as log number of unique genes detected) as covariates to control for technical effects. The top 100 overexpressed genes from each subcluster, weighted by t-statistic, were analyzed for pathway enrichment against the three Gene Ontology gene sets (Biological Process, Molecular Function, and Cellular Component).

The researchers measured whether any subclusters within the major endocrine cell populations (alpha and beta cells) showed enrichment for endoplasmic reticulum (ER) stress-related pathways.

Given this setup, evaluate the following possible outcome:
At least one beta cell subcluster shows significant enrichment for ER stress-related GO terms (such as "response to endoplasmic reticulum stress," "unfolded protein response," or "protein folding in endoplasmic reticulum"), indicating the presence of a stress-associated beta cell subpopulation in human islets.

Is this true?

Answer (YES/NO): YES